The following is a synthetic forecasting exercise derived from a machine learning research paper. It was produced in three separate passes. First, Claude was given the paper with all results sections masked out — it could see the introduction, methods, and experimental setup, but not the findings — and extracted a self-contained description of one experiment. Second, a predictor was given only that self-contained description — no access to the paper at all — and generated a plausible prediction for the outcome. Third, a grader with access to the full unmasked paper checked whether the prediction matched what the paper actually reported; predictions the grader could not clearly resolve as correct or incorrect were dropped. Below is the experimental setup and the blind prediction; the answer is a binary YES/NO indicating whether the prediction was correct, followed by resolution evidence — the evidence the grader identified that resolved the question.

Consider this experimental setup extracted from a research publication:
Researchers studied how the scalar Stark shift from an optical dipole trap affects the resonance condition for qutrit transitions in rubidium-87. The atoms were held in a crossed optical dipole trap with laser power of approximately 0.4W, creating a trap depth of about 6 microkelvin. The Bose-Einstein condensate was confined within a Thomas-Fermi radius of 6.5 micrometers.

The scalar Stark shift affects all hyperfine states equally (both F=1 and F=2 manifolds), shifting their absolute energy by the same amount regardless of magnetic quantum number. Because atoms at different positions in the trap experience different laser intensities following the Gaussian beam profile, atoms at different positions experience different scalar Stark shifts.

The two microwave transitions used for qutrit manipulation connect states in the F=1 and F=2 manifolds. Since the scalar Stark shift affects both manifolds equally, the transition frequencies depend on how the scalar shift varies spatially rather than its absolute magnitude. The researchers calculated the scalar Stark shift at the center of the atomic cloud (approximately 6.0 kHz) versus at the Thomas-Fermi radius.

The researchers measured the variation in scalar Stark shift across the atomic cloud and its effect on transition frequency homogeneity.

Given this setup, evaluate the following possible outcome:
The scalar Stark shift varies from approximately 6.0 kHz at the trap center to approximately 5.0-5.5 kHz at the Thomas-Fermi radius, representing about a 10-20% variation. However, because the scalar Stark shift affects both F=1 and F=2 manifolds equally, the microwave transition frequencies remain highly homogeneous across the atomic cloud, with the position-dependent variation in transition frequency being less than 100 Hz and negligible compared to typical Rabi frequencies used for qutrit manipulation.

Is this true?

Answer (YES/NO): NO